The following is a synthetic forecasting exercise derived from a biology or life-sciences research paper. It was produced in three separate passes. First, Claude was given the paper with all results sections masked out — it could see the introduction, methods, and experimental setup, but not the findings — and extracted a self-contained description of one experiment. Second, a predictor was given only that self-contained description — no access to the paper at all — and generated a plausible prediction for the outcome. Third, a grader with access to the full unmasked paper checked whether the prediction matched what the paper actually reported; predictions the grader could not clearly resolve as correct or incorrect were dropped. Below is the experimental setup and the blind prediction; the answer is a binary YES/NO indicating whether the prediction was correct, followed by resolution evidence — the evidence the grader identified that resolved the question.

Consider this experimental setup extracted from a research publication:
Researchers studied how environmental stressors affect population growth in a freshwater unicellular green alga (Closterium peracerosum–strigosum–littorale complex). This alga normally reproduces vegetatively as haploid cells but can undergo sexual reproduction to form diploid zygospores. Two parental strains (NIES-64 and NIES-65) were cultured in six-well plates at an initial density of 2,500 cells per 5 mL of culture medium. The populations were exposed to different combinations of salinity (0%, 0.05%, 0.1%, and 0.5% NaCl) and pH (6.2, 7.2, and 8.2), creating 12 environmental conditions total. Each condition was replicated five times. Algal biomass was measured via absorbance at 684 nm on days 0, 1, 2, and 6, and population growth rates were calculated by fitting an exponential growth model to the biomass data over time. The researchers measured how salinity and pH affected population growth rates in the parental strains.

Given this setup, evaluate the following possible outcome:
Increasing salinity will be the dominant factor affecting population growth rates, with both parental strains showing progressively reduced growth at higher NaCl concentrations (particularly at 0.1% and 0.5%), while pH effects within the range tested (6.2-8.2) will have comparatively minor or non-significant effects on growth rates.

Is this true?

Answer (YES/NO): NO